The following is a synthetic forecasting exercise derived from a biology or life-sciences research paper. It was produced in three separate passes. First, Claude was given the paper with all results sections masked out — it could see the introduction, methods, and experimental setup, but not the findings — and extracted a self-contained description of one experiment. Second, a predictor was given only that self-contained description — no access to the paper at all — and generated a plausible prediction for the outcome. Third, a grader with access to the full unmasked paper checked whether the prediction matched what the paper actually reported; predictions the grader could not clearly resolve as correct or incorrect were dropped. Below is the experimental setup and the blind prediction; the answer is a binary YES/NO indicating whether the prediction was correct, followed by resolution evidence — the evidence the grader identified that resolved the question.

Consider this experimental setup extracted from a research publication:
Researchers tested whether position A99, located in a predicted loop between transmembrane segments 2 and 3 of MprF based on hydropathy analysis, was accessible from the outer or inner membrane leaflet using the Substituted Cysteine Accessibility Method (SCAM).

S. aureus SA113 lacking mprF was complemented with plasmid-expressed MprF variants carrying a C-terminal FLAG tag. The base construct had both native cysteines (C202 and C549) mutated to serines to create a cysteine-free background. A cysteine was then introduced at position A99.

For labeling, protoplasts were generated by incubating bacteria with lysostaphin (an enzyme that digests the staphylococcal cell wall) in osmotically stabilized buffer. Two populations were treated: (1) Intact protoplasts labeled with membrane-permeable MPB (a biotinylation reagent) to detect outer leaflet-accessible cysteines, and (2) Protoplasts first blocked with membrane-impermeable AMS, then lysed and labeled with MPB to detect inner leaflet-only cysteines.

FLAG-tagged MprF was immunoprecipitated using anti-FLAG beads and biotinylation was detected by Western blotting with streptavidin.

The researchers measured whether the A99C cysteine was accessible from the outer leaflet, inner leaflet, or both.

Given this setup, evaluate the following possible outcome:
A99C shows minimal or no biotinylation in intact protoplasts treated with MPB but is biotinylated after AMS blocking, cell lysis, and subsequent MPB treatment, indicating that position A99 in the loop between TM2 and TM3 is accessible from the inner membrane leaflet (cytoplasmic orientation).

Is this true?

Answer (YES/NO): YES